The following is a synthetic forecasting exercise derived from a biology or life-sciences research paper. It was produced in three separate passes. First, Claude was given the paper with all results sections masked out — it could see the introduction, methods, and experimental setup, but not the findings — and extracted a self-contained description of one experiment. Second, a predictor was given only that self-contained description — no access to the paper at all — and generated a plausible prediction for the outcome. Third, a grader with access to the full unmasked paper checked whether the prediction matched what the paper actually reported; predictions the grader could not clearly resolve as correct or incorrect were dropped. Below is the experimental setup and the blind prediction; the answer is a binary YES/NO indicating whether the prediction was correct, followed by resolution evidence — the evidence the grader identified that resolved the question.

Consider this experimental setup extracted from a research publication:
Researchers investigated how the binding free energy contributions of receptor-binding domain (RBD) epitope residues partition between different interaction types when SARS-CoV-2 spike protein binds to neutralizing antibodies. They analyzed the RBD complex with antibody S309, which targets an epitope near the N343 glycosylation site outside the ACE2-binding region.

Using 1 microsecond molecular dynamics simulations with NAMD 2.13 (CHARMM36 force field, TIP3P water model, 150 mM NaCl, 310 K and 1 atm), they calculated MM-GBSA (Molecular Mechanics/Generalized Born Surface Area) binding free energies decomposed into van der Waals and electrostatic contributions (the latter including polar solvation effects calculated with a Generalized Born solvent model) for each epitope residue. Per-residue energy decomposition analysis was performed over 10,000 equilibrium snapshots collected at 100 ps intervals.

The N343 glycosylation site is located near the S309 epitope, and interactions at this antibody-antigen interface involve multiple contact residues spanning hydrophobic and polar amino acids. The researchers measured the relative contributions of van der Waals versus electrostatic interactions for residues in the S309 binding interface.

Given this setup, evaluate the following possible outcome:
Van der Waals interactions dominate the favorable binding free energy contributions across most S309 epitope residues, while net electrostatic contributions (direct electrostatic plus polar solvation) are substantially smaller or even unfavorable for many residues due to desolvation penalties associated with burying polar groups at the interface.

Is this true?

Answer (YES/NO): NO